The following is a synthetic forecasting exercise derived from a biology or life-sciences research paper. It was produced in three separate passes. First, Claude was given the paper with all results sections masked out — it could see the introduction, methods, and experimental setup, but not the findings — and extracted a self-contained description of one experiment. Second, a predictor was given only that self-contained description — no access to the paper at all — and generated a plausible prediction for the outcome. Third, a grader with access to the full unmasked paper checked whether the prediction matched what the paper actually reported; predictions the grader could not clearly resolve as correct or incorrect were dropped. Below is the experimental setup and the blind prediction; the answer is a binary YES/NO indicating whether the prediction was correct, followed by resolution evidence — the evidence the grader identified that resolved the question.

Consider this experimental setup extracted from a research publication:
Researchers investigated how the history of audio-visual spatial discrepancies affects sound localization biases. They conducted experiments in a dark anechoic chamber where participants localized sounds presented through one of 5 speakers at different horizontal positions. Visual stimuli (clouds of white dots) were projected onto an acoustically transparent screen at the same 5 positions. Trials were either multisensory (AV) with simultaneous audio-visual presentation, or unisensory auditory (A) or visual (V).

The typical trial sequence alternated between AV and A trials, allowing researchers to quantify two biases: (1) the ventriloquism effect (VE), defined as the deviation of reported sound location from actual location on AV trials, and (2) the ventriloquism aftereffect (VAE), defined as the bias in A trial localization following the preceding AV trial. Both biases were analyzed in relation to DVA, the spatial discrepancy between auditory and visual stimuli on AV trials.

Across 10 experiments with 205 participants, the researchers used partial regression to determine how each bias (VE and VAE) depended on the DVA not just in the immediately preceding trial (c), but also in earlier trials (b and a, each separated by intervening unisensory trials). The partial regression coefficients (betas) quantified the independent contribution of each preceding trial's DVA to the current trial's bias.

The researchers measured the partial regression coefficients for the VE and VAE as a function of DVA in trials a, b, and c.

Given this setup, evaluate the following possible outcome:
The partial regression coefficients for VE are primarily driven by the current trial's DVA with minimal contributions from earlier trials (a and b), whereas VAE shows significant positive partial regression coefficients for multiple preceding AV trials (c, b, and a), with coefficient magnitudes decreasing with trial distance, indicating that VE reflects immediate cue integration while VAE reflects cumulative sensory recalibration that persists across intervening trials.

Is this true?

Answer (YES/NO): YES